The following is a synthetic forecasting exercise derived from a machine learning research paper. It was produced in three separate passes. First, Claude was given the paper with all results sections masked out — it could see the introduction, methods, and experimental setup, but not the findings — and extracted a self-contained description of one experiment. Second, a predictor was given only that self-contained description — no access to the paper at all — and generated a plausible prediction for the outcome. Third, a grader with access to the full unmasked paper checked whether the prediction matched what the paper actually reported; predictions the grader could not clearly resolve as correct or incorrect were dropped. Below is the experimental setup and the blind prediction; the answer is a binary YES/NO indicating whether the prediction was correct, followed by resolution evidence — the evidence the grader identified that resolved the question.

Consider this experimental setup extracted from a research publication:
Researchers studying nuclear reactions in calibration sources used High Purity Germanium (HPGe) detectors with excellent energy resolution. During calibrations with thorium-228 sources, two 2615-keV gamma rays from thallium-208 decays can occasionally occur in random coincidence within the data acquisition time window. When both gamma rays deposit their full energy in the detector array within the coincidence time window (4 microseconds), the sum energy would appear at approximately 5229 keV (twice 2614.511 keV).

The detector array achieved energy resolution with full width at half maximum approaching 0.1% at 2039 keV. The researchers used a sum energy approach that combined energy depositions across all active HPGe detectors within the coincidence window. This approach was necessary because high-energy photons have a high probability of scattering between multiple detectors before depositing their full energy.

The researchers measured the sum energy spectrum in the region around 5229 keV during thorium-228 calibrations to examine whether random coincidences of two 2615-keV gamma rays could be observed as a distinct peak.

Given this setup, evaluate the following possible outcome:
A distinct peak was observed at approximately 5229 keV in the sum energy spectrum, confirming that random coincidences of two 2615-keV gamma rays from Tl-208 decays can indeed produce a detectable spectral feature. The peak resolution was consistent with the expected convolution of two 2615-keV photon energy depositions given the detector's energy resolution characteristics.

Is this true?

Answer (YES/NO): YES